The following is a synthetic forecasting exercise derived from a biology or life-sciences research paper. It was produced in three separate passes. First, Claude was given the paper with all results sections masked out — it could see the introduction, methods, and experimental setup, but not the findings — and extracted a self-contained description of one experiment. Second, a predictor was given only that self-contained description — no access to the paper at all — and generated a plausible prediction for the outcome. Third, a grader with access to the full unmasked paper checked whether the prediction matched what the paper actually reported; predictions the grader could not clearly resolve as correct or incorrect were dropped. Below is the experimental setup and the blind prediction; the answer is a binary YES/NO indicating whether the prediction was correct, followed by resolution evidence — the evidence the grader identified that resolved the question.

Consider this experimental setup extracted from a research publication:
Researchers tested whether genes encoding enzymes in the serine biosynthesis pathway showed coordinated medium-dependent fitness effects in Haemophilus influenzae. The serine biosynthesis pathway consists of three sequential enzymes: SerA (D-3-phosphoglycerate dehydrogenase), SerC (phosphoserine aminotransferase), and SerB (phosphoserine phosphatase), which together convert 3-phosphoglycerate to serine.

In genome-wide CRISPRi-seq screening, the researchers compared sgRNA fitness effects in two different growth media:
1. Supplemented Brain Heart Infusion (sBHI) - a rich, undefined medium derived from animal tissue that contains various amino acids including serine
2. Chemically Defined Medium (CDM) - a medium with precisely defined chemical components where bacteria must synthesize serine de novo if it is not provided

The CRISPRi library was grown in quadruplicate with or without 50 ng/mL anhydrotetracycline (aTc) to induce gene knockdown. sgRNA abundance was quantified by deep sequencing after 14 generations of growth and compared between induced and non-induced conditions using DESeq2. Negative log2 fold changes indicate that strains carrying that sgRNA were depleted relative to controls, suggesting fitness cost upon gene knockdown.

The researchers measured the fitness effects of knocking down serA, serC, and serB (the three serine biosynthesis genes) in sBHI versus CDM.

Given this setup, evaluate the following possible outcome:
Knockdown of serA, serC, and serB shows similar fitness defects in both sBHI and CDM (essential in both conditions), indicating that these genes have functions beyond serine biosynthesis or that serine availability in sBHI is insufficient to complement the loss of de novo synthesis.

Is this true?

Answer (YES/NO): NO